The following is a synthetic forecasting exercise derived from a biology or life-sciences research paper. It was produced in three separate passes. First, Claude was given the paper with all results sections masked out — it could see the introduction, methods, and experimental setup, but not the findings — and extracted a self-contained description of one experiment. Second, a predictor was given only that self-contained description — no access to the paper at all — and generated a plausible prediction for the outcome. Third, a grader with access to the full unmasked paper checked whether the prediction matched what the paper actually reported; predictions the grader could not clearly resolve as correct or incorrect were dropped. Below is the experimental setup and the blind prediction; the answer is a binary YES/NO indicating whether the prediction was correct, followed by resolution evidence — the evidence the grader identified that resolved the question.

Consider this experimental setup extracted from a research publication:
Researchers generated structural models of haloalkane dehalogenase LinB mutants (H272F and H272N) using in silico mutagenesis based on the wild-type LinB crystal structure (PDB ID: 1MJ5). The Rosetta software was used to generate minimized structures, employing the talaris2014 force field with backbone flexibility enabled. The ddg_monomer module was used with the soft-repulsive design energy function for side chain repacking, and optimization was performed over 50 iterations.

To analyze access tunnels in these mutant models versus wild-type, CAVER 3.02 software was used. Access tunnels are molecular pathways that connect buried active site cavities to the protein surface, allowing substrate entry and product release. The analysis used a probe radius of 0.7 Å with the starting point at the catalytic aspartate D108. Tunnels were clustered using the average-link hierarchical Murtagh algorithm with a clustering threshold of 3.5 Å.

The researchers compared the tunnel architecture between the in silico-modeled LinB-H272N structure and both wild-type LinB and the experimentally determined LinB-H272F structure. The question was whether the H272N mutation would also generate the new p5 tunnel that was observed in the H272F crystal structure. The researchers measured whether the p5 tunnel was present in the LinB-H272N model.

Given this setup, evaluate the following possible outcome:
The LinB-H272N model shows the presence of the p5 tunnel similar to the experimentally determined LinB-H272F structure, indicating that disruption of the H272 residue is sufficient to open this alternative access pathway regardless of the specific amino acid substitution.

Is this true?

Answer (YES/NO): NO